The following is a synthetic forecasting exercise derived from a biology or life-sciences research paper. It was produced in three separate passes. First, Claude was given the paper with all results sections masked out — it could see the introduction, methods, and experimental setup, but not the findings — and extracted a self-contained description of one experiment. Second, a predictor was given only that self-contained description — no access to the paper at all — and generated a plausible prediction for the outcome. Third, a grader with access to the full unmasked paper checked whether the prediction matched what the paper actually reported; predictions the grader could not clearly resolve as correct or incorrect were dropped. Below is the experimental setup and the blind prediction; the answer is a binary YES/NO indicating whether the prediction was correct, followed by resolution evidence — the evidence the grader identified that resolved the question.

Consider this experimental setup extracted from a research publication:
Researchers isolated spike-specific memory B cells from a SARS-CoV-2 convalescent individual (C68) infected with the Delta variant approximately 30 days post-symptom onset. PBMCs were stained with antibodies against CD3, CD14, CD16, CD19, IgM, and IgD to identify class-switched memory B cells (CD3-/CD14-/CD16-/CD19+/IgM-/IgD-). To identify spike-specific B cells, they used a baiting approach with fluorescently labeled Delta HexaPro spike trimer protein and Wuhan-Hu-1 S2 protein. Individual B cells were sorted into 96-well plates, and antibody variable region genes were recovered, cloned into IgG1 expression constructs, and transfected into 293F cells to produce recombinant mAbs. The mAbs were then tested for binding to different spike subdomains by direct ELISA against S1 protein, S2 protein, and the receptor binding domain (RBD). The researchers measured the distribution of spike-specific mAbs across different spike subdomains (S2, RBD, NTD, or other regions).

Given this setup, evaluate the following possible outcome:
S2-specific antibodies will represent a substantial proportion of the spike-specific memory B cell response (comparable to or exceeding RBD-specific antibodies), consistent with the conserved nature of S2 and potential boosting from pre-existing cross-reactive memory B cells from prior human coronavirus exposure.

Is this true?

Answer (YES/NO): NO